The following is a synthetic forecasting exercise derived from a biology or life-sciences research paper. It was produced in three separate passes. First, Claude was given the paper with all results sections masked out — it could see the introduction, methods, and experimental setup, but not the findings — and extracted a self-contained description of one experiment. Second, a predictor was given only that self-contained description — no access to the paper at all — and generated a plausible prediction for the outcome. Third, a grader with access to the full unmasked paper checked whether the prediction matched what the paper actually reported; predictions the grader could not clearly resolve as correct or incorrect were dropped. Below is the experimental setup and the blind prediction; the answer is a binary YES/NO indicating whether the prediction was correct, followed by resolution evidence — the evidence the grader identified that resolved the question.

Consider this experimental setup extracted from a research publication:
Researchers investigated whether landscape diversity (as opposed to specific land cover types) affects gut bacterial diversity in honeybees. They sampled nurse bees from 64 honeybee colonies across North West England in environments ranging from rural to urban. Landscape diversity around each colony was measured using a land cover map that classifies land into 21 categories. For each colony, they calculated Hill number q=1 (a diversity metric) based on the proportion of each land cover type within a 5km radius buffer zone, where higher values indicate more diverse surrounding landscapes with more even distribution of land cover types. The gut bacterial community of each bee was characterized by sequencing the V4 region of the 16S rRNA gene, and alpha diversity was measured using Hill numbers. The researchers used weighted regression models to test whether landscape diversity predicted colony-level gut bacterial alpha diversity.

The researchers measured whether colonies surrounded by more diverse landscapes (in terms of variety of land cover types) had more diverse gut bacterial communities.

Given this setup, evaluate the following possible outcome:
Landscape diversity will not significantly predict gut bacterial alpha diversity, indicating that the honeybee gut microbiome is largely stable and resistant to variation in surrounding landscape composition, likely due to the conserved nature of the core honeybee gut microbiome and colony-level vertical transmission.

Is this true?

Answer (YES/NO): YES